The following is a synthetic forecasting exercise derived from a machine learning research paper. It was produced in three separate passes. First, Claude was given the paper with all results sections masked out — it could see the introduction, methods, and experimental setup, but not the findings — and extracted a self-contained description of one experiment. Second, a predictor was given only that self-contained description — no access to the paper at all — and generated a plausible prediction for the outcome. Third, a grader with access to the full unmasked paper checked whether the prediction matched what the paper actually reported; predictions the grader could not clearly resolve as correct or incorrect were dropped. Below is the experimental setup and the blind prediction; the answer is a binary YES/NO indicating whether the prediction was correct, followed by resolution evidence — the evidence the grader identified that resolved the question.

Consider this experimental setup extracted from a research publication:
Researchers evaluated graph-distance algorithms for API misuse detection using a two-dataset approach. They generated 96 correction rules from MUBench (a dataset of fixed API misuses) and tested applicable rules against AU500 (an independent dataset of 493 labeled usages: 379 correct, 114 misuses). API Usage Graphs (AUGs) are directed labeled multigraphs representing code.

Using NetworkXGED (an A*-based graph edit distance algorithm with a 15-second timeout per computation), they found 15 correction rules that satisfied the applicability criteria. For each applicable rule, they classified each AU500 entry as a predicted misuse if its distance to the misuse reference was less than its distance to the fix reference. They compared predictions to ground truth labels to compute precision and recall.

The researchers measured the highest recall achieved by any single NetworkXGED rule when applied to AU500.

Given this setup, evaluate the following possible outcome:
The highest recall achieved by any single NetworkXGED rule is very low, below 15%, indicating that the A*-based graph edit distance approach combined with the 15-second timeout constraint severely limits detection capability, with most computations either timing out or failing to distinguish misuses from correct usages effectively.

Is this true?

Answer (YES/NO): NO